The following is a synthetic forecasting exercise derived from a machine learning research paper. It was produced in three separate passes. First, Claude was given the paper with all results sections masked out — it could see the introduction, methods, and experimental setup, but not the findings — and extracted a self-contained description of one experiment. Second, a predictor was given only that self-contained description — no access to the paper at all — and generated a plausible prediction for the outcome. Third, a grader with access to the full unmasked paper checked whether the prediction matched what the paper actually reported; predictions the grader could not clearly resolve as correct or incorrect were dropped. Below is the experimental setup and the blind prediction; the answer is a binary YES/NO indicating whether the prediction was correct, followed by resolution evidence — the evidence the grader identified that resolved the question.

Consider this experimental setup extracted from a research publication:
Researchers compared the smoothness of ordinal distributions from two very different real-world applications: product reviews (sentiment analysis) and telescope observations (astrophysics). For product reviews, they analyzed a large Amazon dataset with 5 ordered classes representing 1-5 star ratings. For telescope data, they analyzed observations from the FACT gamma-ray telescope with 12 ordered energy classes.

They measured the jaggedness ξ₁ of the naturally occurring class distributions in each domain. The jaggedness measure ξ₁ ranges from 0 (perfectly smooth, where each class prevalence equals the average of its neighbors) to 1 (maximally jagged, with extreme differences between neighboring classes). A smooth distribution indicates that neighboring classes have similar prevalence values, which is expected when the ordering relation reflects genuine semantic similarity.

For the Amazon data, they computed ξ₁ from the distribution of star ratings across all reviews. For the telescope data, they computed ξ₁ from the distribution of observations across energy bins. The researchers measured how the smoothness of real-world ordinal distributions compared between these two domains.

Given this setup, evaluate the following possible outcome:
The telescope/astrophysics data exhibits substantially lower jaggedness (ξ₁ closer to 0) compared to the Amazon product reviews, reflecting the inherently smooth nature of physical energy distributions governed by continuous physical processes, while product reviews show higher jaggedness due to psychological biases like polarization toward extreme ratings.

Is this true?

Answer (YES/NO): NO